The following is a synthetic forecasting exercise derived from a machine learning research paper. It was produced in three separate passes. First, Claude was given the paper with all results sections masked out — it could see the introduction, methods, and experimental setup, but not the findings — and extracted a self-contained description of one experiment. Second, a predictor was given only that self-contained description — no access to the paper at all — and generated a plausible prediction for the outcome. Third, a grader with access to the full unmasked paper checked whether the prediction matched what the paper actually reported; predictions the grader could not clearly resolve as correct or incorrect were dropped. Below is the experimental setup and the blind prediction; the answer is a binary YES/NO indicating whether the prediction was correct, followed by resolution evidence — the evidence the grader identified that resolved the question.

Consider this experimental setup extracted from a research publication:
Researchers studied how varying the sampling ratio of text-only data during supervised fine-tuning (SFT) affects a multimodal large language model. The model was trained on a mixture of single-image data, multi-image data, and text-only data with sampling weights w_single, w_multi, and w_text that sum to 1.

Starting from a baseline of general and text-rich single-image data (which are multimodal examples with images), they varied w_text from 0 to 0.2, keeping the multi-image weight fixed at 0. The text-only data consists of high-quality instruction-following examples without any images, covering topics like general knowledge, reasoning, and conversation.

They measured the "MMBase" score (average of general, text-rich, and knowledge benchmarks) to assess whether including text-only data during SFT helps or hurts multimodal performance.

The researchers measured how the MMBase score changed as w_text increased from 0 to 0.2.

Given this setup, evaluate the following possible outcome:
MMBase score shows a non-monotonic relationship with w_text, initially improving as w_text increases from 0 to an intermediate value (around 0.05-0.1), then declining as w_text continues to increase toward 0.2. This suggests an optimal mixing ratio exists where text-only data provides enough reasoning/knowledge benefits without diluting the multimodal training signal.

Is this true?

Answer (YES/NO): NO